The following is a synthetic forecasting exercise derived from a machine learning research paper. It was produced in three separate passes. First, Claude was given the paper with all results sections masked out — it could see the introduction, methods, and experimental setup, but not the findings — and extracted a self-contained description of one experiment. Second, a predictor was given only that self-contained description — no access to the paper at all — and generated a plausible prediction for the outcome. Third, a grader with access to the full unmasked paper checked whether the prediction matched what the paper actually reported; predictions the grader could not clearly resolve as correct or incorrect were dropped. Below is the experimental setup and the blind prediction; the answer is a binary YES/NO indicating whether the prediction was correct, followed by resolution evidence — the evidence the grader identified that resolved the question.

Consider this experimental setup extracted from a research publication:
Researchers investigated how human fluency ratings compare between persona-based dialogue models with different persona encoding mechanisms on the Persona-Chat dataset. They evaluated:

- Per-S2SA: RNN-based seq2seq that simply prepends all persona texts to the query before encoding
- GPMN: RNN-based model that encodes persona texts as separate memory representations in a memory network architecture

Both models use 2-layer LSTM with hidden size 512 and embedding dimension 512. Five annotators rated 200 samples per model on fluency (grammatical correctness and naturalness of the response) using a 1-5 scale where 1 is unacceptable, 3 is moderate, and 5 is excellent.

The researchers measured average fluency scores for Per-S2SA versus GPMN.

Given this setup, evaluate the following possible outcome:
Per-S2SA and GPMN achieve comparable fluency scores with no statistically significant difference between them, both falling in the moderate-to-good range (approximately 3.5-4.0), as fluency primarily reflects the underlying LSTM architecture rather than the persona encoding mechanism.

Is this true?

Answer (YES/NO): NO